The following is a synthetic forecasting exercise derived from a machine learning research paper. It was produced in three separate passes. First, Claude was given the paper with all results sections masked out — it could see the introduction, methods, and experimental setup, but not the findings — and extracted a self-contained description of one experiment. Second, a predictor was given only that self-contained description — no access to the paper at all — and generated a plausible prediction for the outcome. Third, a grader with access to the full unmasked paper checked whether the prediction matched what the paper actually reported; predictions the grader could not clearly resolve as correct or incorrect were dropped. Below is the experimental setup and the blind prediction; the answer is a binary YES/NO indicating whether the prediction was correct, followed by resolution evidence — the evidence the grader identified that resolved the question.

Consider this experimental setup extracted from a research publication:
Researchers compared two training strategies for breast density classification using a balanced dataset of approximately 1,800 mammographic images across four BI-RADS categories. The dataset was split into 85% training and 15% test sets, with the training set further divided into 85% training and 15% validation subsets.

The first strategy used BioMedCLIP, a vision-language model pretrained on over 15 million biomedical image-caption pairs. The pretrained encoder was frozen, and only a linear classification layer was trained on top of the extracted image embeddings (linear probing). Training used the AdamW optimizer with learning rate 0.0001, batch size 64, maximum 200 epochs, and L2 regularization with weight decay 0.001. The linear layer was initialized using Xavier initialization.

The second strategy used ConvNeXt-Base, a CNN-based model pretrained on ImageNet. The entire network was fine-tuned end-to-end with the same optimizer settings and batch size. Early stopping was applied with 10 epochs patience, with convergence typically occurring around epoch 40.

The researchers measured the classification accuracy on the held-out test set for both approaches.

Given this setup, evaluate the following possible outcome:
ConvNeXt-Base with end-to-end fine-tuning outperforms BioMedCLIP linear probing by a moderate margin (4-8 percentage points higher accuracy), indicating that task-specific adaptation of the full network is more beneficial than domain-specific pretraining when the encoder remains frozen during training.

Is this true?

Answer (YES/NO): NO